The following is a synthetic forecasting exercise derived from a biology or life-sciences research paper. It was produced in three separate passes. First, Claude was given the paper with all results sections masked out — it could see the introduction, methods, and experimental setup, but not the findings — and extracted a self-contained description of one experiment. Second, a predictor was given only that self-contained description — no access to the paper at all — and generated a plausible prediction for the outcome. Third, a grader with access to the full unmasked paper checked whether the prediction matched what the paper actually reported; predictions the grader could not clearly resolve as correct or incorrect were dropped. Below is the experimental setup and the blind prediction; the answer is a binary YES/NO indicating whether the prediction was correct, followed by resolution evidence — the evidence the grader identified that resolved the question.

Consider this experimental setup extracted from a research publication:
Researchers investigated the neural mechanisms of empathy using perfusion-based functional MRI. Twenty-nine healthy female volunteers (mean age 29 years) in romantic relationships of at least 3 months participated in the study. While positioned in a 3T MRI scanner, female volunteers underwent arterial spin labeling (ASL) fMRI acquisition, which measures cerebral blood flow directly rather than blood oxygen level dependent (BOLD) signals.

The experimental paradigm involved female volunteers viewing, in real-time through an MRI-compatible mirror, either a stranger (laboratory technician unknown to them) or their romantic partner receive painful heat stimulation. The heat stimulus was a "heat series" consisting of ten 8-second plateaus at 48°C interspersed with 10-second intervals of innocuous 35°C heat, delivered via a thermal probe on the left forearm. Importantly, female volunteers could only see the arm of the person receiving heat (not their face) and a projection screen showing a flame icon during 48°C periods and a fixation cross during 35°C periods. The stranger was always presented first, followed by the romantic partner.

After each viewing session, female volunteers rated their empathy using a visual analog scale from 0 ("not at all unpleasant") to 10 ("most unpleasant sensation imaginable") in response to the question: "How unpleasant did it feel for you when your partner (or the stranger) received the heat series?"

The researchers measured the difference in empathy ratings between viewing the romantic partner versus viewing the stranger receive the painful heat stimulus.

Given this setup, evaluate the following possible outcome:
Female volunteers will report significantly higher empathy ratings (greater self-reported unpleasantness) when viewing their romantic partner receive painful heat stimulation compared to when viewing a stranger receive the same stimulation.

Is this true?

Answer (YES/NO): YES